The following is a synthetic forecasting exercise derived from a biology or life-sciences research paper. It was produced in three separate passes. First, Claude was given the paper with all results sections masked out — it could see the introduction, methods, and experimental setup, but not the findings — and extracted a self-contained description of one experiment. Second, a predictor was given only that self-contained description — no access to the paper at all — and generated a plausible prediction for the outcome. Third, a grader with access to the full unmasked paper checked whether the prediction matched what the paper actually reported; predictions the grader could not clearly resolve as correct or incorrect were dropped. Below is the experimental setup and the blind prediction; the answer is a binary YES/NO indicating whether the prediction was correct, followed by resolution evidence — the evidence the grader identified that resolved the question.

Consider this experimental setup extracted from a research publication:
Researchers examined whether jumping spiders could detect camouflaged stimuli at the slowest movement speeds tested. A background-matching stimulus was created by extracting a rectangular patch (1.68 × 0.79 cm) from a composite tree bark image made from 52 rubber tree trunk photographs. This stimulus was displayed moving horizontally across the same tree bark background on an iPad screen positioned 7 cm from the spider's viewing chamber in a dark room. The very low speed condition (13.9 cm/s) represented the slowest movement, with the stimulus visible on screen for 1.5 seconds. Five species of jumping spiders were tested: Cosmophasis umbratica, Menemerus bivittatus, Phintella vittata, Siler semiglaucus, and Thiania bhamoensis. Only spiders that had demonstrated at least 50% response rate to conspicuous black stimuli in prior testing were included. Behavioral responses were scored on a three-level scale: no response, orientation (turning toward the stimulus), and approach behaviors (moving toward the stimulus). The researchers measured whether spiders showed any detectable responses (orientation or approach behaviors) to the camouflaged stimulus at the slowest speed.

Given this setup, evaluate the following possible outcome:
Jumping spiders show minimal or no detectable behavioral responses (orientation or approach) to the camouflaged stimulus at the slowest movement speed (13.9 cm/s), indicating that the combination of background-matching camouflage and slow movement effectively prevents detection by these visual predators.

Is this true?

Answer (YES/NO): NO